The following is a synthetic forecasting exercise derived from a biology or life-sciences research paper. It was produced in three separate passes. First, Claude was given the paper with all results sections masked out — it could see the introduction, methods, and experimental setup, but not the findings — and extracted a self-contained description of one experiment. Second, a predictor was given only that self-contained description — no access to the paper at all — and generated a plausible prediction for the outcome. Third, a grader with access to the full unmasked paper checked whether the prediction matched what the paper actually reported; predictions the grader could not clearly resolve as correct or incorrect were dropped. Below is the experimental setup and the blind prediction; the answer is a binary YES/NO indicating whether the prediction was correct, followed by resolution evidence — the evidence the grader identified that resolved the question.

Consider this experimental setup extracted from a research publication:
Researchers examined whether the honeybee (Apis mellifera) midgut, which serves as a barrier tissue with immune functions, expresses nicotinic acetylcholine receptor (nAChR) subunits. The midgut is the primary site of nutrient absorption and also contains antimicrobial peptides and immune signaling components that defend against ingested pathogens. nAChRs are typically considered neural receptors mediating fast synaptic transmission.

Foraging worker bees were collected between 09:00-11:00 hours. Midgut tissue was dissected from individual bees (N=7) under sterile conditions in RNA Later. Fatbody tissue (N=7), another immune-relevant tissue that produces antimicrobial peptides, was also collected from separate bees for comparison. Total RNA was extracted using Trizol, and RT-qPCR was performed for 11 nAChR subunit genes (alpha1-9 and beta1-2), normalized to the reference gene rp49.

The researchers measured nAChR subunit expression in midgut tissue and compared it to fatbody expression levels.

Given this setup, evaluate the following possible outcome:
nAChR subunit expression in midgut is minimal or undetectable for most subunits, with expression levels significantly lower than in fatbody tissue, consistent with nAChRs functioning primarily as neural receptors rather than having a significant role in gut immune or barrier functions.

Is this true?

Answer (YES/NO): NO